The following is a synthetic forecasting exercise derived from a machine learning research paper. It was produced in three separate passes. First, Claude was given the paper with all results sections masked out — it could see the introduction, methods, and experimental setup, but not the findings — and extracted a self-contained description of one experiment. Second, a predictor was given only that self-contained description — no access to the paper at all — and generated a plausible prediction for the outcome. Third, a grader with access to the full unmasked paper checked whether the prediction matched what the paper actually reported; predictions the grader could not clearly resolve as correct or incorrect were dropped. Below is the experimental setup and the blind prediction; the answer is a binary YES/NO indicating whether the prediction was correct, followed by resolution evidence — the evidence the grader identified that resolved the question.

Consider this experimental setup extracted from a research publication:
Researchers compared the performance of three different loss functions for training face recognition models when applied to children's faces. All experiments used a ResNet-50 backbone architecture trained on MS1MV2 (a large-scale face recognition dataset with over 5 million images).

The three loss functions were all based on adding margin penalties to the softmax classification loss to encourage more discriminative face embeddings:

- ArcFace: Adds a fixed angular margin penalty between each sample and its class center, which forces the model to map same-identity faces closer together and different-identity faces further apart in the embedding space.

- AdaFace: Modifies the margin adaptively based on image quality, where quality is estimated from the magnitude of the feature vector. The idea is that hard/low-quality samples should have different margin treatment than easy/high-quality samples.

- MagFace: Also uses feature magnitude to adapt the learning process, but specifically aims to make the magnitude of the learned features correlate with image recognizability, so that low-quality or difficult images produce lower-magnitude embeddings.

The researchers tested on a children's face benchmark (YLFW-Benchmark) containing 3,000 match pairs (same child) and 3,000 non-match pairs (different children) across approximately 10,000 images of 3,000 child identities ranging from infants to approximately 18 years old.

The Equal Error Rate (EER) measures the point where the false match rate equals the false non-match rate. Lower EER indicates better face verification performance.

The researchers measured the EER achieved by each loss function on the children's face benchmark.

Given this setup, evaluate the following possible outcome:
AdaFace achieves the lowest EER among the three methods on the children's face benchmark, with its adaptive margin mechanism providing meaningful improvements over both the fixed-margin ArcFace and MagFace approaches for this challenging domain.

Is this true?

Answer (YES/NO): NO